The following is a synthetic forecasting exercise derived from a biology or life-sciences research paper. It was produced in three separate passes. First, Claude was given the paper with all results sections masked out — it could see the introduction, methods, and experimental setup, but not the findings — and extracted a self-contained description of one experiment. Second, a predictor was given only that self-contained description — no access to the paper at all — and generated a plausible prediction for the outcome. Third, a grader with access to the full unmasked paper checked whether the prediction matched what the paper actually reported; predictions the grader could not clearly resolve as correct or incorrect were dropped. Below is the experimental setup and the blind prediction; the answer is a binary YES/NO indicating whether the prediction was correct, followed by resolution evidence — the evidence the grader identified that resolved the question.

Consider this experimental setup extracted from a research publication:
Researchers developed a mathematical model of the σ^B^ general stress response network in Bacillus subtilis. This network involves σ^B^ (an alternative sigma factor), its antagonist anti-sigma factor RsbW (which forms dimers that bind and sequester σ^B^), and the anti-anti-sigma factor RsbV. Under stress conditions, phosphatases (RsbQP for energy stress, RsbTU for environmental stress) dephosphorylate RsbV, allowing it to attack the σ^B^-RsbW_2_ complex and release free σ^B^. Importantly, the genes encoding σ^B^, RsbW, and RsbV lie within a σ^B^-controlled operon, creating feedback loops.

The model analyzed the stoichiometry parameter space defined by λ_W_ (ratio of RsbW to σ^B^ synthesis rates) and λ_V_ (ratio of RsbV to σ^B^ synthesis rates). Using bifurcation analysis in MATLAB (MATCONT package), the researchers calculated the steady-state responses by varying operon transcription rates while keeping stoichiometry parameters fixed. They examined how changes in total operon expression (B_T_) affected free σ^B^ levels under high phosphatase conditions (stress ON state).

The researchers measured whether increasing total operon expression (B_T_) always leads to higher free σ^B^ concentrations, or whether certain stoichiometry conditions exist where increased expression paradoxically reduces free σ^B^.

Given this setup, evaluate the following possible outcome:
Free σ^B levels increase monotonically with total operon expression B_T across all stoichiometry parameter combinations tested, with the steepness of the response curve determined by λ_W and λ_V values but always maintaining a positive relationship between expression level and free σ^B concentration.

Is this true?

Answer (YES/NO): NO